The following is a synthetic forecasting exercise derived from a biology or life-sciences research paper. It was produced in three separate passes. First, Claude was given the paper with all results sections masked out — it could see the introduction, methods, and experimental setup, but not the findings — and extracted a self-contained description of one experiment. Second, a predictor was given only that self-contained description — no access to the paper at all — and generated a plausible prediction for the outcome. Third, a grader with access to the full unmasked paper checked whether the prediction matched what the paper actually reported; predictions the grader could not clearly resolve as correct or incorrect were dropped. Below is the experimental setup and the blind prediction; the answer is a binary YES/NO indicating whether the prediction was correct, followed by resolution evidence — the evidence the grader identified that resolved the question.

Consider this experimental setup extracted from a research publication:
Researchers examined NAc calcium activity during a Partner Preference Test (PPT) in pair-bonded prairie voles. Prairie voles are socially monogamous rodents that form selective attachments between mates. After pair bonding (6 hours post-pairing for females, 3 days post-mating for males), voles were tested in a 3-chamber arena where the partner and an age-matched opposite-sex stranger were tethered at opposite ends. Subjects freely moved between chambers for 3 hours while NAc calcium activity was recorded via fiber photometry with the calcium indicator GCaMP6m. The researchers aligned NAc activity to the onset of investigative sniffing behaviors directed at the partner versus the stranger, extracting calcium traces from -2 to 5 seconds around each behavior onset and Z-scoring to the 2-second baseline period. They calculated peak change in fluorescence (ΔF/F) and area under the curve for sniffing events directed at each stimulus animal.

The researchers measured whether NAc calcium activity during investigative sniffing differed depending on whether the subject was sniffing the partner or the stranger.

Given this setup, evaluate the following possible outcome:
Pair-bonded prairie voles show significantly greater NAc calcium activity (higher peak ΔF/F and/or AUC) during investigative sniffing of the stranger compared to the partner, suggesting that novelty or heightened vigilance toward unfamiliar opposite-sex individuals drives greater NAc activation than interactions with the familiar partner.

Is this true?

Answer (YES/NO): NO